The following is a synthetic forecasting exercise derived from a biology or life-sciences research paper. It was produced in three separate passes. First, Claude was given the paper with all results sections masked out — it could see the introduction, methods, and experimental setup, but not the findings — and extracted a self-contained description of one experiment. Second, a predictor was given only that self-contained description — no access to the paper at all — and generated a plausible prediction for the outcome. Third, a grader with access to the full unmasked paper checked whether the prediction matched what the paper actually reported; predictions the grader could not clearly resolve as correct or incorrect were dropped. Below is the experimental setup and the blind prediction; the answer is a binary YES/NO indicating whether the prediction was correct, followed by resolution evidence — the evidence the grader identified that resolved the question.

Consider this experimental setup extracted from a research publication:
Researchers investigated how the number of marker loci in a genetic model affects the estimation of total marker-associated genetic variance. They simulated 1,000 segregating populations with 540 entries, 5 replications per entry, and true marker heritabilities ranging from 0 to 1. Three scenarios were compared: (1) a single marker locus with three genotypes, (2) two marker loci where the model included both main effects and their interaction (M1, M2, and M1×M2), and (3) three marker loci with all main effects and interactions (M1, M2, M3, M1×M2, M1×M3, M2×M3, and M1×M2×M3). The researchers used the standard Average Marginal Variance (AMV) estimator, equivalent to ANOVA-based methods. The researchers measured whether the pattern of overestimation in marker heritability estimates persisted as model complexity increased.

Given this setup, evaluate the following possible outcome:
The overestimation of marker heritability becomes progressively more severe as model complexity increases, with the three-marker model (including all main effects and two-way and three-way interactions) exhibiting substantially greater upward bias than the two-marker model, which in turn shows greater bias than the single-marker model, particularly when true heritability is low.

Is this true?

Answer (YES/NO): NO